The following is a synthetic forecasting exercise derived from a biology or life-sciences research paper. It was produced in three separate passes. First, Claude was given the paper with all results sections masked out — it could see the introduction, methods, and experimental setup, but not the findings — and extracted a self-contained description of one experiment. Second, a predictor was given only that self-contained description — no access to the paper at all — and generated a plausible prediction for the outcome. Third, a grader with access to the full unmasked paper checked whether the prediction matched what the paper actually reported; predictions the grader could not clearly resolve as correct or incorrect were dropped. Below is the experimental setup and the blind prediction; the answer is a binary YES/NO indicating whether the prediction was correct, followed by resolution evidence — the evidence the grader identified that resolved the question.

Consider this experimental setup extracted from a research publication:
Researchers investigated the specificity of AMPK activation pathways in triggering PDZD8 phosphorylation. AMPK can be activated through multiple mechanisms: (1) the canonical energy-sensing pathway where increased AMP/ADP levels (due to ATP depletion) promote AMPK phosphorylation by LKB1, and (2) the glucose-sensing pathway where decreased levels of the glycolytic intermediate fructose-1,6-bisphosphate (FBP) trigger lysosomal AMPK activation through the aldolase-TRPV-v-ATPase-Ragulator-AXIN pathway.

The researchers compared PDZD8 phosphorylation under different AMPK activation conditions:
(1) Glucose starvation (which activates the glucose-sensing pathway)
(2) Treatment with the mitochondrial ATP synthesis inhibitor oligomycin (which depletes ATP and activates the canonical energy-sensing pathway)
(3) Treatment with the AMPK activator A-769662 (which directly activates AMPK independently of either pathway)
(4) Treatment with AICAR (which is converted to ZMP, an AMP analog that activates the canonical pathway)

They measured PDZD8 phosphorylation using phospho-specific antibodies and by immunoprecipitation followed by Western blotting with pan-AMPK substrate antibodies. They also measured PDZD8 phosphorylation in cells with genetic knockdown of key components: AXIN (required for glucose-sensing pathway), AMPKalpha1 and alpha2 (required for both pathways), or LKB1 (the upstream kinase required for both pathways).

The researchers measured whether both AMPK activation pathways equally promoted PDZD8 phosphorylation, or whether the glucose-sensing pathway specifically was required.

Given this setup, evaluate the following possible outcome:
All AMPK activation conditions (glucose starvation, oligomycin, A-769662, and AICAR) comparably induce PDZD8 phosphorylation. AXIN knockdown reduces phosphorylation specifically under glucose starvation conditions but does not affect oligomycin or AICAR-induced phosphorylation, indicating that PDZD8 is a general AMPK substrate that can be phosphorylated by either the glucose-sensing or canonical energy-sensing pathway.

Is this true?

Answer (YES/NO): NO